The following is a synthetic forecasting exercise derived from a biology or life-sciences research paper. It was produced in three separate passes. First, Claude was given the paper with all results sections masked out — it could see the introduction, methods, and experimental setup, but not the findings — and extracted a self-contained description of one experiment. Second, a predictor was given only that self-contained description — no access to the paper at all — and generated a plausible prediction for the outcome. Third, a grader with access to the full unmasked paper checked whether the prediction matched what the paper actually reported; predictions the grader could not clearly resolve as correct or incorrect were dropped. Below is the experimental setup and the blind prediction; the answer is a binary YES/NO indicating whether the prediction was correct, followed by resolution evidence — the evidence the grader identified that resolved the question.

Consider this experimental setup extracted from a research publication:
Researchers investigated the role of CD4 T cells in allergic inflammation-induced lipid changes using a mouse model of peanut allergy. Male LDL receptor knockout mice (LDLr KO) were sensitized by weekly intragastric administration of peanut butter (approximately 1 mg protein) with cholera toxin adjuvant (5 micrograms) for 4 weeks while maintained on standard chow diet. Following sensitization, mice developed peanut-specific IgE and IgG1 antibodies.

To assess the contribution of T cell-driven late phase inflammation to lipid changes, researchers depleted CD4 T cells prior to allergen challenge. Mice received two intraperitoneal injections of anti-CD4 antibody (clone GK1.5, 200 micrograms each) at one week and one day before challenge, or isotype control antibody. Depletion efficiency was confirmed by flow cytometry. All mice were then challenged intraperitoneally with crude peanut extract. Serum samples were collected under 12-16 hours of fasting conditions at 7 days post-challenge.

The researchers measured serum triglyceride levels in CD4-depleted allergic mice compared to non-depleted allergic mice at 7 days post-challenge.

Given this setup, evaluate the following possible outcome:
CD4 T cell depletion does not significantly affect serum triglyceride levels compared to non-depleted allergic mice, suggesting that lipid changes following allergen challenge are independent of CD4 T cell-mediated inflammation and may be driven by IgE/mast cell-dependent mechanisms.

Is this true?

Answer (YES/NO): NO